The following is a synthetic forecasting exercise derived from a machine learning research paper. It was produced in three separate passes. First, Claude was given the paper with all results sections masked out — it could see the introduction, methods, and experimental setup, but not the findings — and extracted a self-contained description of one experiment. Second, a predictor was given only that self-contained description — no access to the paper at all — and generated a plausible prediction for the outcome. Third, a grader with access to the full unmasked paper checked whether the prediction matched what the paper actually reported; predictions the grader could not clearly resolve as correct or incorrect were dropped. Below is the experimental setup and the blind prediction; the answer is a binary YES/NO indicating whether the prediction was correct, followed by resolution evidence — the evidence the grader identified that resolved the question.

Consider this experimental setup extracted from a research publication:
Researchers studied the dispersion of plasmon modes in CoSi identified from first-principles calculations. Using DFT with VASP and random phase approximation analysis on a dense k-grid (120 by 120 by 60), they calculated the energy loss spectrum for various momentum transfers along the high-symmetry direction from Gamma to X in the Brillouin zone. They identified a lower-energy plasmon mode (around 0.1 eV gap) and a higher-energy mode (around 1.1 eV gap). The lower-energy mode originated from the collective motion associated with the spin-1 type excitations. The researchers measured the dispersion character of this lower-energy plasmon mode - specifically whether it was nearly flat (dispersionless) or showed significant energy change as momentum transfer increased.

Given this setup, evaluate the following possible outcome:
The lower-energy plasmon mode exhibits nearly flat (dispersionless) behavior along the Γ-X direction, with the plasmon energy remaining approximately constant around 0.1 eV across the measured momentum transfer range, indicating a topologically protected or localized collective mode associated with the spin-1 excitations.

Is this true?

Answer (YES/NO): NO